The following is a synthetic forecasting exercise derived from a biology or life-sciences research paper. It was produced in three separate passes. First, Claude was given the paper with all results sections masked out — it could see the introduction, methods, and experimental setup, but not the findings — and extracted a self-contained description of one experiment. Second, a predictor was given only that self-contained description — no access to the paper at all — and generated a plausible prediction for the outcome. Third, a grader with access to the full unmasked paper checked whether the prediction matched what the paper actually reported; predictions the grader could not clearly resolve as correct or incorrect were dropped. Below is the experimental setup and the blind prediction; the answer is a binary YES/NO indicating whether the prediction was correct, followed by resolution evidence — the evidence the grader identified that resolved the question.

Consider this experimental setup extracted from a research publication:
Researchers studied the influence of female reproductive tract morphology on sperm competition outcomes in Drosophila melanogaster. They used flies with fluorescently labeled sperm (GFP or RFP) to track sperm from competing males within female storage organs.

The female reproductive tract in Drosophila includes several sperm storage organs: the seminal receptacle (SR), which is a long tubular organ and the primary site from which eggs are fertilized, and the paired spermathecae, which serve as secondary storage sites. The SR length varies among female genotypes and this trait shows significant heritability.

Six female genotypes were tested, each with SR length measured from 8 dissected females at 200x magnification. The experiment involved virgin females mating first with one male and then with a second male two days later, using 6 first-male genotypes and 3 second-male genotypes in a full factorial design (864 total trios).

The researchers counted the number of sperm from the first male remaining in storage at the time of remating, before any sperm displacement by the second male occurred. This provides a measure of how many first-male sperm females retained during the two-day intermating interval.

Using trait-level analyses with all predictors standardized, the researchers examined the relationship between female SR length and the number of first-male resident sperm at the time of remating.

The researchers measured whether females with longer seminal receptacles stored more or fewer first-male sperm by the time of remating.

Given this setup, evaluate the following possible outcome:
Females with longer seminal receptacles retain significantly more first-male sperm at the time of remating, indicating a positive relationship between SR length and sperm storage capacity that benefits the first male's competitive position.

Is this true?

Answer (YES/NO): YES